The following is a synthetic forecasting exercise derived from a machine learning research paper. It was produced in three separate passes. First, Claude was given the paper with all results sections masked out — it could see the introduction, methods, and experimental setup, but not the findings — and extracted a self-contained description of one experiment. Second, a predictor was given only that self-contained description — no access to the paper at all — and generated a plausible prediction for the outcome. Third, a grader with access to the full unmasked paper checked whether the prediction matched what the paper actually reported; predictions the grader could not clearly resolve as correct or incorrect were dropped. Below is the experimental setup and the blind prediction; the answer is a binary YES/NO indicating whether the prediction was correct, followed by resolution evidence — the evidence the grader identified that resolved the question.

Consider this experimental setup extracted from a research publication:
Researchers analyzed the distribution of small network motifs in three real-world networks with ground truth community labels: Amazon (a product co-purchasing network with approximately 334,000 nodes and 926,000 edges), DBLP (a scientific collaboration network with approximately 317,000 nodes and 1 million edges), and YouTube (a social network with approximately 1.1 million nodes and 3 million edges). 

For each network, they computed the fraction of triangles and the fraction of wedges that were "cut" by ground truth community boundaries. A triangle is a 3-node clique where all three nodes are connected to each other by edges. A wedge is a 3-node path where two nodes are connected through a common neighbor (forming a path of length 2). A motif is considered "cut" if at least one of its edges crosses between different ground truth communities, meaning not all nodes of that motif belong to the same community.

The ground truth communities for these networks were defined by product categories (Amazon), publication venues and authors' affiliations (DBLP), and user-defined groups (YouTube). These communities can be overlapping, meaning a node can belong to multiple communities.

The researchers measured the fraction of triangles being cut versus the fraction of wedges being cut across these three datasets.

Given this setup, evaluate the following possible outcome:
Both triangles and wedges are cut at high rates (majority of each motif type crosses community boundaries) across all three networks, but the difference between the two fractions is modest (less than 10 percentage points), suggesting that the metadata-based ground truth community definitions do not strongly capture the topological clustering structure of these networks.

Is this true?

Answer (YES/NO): NO